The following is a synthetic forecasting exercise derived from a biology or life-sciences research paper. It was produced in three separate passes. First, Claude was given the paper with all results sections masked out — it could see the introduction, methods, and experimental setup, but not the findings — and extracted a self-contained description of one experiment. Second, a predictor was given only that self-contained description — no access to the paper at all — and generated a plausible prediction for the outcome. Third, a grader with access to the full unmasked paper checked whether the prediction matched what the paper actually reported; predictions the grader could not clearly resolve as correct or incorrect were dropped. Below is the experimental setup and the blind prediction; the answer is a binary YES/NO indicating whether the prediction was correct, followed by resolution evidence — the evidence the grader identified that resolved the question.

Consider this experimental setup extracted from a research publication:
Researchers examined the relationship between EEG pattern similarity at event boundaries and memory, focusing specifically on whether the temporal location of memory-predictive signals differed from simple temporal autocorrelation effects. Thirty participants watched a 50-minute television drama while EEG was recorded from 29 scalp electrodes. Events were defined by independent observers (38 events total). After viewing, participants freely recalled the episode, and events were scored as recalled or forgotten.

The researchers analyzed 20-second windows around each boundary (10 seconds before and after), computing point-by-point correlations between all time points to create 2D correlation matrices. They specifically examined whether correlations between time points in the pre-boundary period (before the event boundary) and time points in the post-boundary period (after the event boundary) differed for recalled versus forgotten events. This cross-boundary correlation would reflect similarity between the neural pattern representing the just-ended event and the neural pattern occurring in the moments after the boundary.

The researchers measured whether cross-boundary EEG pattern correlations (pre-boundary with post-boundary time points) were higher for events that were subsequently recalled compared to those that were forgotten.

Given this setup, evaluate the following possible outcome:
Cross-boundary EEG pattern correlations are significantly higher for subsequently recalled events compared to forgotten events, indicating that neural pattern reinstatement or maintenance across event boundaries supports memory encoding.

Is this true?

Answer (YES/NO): YES